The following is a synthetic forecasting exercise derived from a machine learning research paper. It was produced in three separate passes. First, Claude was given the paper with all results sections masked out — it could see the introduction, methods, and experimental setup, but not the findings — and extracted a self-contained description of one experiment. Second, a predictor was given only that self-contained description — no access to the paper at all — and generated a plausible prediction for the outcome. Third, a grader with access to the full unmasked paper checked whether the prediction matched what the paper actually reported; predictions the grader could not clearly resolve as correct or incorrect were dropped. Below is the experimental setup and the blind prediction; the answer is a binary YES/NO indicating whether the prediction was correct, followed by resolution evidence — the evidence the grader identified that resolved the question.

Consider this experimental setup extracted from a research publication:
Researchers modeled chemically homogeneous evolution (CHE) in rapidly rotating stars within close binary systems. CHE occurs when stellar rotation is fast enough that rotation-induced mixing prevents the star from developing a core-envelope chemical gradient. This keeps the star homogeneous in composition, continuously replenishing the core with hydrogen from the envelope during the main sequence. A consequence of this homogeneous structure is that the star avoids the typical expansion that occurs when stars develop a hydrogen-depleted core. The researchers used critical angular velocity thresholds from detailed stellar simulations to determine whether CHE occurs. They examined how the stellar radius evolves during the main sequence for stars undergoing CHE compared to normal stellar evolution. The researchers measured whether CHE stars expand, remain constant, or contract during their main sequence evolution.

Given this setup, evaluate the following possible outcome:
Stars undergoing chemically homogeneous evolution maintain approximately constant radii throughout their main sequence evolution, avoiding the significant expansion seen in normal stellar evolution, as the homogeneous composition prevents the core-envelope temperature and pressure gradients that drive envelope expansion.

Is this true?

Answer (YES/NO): NO